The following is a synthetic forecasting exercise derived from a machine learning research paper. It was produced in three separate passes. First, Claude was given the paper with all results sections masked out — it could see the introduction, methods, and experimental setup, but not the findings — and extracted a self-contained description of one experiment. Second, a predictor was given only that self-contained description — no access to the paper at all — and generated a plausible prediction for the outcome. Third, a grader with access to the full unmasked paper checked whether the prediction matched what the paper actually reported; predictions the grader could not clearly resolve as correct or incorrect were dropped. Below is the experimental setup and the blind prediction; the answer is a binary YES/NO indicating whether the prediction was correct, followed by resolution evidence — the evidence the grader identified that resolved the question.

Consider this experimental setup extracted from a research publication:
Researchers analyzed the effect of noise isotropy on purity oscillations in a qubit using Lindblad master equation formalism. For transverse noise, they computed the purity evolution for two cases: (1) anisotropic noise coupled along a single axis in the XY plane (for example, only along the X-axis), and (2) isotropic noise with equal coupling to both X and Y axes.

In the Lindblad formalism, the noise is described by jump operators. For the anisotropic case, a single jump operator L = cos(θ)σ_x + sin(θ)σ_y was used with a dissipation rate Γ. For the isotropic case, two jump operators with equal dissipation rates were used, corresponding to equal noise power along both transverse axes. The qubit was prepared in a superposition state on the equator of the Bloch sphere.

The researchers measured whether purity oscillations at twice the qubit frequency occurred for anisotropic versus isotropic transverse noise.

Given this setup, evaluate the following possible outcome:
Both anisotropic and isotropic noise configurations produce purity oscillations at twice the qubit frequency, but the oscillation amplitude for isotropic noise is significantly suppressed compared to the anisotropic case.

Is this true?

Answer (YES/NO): NO